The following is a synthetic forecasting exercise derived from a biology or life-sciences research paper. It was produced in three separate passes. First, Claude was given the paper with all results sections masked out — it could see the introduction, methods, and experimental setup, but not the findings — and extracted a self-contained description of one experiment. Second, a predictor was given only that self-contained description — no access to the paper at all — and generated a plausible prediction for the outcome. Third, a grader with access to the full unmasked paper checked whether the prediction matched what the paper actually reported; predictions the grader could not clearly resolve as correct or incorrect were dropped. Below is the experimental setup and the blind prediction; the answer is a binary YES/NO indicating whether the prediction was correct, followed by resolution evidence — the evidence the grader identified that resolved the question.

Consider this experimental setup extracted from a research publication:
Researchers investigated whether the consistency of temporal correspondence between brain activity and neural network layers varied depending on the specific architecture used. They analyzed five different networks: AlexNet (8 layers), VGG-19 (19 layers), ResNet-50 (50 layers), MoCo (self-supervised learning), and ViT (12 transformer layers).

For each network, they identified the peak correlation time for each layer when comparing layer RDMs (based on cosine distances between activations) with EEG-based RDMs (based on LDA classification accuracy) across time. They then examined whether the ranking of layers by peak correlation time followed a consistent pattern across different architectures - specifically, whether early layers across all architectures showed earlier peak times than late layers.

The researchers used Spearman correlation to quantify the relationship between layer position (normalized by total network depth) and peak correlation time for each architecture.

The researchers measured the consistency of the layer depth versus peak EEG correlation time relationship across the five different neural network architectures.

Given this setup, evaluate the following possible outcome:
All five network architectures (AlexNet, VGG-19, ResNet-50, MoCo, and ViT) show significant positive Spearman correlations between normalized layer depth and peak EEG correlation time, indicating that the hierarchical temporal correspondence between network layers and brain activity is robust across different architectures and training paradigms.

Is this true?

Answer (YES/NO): YES